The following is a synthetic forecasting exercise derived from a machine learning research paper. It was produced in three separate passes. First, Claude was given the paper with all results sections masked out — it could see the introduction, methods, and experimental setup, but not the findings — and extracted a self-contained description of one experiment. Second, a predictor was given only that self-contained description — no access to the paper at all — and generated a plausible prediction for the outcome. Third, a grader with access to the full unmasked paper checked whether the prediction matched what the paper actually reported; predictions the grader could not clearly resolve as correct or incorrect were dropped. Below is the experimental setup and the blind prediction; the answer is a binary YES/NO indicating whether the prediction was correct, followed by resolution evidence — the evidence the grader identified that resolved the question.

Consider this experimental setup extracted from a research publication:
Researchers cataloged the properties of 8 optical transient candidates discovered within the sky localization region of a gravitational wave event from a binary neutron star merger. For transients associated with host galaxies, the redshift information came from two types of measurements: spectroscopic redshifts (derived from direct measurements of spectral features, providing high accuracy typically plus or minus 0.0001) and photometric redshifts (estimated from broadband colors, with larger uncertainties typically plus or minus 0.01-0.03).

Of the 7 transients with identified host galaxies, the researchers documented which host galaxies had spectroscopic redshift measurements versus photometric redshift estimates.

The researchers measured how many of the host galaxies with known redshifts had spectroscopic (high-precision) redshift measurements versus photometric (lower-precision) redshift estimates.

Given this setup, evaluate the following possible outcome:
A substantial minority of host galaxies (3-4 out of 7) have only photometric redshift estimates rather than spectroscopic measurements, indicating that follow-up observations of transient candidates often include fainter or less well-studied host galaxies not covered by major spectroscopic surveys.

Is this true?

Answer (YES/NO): NO